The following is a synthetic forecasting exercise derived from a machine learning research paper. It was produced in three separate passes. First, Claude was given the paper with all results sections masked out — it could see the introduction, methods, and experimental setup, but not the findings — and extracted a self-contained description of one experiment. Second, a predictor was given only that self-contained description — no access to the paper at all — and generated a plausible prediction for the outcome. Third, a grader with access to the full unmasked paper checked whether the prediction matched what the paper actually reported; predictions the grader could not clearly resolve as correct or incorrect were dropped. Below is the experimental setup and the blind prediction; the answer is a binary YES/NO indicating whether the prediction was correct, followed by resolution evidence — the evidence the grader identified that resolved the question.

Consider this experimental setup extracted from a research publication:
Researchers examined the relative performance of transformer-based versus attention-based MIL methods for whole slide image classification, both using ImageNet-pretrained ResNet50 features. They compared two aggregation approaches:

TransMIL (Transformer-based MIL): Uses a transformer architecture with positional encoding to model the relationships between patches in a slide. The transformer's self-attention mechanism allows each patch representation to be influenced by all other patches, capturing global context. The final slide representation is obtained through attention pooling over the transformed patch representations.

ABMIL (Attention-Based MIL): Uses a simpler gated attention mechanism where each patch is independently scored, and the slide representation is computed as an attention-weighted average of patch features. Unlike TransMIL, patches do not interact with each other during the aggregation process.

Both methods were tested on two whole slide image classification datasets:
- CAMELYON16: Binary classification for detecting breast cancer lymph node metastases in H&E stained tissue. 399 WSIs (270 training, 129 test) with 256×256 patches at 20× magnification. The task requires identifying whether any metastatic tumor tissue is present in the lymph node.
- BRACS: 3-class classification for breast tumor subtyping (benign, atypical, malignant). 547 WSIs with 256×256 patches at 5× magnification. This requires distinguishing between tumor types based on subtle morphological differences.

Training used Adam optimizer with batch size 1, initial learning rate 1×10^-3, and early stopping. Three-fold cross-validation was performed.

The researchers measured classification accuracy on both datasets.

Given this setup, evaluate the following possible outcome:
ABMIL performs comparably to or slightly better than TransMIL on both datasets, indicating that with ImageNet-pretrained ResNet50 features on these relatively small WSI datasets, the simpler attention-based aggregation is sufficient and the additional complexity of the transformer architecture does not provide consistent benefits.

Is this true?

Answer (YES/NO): NO